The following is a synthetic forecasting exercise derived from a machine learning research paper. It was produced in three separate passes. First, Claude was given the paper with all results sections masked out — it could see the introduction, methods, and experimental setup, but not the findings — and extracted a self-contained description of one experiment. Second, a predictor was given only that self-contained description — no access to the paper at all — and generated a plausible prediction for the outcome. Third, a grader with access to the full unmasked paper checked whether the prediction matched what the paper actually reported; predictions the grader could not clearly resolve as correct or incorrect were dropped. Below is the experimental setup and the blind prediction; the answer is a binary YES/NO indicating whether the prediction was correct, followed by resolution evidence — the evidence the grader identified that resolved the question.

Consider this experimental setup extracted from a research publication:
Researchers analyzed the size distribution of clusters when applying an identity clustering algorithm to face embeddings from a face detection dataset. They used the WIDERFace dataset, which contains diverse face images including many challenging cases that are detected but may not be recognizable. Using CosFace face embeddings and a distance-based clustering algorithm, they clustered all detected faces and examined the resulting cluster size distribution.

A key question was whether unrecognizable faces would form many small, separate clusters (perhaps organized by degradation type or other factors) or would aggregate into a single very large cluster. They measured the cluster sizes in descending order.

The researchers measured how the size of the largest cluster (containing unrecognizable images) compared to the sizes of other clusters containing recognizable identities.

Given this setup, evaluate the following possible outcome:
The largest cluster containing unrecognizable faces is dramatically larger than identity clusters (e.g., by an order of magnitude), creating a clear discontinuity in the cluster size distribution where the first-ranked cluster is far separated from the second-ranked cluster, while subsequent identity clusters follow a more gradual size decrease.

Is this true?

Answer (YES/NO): YES